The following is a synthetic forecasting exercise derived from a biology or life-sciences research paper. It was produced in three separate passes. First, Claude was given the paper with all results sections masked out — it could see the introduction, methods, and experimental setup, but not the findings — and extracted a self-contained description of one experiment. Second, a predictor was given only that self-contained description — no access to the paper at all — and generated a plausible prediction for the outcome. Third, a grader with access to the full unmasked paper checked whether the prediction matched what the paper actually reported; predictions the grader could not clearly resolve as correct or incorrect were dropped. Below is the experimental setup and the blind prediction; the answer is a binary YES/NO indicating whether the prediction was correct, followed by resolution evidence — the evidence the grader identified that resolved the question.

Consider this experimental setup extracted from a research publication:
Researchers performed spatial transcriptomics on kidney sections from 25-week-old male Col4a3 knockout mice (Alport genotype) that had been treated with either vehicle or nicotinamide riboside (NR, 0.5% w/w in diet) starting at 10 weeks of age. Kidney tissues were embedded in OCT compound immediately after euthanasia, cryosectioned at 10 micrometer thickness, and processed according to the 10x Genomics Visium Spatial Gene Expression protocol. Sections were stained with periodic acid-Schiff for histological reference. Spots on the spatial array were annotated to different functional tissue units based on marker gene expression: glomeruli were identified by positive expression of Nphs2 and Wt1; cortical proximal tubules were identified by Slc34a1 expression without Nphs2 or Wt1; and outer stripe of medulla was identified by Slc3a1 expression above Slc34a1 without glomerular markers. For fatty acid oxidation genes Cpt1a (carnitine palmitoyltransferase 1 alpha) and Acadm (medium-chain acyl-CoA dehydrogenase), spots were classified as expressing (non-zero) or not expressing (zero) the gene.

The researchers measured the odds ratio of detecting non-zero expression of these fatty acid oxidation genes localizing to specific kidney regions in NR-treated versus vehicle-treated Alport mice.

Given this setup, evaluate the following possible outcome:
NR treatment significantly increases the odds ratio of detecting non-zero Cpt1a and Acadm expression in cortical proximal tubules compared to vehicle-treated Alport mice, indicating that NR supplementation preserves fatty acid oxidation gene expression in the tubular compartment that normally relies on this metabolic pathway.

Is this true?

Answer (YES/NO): YES